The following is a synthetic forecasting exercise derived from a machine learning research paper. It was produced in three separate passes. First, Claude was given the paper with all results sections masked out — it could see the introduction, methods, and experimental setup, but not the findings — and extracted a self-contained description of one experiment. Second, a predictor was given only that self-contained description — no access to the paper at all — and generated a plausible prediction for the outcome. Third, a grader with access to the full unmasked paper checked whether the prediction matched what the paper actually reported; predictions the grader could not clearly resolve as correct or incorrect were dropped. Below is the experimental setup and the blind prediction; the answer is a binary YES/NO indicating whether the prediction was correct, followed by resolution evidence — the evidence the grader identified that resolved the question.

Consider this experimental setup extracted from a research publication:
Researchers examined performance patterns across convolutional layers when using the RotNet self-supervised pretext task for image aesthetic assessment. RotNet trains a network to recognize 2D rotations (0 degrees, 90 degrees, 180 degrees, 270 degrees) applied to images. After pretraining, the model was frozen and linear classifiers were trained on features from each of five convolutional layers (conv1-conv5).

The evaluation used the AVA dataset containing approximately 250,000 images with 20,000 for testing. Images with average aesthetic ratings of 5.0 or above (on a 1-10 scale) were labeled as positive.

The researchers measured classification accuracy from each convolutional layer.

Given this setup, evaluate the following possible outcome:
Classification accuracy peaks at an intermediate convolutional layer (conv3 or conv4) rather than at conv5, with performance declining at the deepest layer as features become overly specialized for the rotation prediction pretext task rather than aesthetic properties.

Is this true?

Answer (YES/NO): NO